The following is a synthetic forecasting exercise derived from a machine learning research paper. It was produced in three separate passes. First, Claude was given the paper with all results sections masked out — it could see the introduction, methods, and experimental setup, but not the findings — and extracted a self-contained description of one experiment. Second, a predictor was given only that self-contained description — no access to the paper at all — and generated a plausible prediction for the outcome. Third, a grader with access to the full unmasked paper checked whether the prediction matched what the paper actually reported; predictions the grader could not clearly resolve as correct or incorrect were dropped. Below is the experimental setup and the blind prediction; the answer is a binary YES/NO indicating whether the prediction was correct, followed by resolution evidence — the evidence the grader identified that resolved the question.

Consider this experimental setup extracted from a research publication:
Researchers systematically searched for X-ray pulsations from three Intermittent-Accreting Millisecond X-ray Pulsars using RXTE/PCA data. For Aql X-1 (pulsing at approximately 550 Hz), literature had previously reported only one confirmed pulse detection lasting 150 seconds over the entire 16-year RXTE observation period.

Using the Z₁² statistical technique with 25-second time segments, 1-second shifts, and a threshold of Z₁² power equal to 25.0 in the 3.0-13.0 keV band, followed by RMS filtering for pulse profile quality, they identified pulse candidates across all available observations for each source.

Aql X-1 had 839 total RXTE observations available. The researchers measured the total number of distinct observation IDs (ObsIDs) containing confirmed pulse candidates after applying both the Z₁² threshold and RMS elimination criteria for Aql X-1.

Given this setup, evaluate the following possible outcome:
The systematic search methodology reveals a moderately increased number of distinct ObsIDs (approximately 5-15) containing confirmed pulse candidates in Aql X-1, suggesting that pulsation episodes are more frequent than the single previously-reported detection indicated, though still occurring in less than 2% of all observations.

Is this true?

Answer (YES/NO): NO